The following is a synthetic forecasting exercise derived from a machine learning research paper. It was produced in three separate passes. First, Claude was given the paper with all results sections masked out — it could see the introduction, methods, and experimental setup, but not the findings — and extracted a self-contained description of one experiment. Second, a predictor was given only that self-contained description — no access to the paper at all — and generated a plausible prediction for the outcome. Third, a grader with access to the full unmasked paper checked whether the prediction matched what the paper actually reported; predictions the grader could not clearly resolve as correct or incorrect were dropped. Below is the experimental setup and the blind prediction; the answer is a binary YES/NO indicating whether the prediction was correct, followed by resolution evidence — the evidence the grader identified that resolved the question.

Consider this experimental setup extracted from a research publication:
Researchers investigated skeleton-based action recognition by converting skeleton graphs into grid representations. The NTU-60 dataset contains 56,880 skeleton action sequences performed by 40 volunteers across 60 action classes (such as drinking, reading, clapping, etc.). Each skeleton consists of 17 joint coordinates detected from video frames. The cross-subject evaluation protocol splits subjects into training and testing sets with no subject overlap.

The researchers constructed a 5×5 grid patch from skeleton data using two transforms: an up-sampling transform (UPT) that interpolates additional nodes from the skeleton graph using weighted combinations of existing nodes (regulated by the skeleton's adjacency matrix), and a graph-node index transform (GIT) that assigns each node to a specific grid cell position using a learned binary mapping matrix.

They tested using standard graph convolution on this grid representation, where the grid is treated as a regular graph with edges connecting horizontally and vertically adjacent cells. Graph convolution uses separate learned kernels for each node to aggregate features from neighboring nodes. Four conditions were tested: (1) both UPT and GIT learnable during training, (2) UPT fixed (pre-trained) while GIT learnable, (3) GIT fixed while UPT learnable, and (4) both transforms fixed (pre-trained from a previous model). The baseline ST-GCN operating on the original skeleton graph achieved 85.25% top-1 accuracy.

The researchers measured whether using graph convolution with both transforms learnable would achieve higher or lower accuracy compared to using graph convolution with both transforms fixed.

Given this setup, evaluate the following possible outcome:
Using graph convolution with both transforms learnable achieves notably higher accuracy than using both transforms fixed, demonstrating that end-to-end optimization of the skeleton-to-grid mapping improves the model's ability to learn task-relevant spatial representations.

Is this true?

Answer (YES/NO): NO